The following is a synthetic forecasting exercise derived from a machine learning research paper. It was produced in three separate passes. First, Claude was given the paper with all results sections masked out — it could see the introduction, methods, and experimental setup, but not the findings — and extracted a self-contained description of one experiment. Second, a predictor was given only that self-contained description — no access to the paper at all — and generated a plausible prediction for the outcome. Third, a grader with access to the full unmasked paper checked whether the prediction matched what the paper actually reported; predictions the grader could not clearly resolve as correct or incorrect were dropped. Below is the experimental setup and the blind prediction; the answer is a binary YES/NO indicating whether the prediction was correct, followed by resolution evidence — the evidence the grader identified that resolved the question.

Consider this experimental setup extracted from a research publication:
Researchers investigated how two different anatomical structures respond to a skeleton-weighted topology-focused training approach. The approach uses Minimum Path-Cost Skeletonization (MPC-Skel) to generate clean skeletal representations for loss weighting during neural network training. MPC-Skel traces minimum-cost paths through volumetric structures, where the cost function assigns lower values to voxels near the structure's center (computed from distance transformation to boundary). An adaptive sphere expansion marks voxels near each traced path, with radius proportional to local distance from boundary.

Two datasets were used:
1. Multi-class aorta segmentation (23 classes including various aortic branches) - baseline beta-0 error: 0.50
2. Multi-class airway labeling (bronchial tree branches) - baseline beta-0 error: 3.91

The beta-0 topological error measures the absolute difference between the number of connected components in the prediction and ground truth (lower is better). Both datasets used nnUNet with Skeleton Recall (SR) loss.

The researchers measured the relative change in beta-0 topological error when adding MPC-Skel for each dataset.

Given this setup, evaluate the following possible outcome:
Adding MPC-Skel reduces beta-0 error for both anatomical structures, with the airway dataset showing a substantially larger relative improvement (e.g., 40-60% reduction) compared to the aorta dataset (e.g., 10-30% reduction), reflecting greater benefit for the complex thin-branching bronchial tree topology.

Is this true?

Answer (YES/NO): NO